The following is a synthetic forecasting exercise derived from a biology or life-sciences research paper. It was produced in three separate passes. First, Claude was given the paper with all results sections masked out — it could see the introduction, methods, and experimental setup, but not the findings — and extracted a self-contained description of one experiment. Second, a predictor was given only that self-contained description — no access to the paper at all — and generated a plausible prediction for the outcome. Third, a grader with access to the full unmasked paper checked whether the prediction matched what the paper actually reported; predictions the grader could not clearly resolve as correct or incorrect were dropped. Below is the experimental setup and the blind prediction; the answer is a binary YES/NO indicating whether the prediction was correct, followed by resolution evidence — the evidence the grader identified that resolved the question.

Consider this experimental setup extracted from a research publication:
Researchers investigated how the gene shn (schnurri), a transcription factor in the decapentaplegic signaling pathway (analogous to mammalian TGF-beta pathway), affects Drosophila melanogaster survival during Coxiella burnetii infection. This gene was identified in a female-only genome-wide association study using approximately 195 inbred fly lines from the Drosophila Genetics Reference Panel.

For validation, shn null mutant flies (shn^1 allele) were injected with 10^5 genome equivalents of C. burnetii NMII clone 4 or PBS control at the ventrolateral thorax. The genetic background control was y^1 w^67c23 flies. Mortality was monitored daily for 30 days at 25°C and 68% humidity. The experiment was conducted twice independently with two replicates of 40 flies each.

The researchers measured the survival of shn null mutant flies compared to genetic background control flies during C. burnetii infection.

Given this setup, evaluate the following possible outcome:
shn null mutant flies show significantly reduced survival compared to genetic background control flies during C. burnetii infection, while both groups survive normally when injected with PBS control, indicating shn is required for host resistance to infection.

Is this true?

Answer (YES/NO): NO